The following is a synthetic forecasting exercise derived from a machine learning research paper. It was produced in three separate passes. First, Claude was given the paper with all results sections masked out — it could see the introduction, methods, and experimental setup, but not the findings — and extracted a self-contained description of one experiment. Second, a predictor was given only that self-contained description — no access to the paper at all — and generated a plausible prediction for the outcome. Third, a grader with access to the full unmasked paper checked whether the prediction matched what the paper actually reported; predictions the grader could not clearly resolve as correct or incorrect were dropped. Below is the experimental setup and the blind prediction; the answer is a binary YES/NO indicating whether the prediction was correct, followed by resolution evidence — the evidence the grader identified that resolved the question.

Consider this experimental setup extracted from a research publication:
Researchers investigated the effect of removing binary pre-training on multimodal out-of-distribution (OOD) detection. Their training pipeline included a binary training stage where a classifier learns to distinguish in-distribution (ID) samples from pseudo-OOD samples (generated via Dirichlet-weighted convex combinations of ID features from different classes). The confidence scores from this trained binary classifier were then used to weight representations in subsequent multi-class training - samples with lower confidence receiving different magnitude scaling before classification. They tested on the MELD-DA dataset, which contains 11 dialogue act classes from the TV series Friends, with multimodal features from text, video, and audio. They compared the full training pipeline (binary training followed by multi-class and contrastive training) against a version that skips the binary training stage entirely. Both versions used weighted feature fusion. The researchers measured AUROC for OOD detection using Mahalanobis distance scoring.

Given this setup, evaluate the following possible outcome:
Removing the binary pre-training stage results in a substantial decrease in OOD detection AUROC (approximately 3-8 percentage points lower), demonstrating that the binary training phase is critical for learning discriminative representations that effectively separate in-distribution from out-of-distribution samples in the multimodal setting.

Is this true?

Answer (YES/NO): NO